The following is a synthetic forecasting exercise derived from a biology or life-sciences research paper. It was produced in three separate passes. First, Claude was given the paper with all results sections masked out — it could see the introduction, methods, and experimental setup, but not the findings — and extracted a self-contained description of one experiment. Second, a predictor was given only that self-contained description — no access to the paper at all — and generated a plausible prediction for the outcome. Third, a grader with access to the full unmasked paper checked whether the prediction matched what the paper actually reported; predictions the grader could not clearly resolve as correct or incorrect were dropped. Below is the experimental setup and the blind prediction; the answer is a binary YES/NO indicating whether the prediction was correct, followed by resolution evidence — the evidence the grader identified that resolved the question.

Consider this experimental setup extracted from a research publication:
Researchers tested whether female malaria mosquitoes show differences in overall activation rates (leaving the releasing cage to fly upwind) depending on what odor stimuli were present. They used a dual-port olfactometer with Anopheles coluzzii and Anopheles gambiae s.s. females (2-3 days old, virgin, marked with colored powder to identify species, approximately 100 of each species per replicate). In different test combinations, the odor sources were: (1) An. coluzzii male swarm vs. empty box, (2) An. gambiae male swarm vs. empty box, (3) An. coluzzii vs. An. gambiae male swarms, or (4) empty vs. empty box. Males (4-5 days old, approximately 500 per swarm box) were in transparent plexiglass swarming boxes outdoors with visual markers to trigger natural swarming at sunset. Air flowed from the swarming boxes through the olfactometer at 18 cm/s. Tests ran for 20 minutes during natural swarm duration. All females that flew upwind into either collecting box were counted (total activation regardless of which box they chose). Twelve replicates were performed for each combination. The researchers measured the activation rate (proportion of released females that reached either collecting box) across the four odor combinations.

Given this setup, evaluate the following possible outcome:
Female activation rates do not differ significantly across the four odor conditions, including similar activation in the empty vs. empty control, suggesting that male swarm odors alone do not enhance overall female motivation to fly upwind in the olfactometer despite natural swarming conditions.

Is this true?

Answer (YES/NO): NO